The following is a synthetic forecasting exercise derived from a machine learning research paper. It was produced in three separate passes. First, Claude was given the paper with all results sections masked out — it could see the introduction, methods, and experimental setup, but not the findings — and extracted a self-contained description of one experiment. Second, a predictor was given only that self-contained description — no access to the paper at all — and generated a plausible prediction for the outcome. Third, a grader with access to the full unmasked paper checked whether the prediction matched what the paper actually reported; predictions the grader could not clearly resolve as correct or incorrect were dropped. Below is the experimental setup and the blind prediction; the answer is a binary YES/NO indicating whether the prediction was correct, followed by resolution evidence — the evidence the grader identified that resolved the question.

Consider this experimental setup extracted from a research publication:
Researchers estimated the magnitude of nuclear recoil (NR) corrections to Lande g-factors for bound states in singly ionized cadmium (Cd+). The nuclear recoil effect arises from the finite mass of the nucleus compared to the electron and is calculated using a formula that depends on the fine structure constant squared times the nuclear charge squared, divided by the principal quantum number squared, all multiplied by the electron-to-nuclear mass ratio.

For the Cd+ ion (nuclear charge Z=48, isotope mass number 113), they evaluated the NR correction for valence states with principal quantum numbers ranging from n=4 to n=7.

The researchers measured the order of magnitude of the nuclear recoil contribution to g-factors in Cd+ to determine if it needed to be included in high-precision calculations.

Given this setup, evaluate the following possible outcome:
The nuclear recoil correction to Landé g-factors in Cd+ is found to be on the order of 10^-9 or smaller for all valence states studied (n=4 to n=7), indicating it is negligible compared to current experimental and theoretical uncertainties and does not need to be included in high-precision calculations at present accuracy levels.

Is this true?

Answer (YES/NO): NO